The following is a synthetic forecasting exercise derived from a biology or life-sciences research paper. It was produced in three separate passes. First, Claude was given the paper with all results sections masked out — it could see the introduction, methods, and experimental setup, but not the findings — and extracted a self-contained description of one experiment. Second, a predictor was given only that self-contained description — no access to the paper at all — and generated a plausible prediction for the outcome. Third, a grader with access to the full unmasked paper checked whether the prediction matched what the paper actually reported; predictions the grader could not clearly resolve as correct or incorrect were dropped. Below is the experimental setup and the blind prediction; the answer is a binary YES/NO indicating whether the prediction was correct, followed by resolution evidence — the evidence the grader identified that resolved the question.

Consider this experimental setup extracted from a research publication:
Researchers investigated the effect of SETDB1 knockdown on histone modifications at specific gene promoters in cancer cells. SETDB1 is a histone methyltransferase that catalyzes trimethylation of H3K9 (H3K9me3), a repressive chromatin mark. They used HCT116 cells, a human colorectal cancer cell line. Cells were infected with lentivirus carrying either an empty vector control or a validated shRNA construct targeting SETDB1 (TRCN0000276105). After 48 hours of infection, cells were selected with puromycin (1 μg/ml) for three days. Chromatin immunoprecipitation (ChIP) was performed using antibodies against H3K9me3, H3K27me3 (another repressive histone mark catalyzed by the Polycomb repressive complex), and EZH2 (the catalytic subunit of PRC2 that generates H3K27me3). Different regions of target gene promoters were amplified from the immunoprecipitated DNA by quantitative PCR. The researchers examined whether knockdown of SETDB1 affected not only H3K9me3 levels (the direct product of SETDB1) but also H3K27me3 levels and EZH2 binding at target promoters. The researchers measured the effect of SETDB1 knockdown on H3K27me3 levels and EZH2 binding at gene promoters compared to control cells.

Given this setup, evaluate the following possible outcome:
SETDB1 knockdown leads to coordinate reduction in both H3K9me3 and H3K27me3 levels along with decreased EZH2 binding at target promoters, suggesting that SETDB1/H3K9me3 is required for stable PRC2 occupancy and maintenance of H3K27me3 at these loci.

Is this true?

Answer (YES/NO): YES